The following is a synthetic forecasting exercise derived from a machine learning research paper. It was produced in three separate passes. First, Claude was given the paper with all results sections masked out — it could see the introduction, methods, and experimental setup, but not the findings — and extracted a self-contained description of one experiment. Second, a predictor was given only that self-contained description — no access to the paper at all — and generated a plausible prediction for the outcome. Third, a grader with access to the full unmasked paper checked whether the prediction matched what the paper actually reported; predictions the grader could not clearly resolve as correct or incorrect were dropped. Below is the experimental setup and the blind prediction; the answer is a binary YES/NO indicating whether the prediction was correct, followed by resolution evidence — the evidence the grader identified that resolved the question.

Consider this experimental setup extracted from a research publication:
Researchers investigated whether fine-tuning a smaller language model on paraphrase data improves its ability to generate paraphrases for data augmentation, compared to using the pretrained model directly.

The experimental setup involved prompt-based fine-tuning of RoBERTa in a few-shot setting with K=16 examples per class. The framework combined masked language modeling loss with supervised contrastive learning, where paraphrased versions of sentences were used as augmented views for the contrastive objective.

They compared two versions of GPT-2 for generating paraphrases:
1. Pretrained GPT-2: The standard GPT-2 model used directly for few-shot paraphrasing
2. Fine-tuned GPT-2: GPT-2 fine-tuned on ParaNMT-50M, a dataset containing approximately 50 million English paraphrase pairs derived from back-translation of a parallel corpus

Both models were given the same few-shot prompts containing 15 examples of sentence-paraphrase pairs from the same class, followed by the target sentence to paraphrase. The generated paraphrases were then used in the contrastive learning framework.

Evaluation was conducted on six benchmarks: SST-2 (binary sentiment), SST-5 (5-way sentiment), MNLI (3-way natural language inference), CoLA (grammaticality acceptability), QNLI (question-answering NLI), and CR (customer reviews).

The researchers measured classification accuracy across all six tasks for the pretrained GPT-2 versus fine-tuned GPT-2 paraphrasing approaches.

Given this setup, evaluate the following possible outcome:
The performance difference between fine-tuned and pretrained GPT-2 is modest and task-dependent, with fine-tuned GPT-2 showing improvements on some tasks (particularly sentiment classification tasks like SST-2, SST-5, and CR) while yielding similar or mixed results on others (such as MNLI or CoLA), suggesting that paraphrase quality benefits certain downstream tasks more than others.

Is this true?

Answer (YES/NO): NO